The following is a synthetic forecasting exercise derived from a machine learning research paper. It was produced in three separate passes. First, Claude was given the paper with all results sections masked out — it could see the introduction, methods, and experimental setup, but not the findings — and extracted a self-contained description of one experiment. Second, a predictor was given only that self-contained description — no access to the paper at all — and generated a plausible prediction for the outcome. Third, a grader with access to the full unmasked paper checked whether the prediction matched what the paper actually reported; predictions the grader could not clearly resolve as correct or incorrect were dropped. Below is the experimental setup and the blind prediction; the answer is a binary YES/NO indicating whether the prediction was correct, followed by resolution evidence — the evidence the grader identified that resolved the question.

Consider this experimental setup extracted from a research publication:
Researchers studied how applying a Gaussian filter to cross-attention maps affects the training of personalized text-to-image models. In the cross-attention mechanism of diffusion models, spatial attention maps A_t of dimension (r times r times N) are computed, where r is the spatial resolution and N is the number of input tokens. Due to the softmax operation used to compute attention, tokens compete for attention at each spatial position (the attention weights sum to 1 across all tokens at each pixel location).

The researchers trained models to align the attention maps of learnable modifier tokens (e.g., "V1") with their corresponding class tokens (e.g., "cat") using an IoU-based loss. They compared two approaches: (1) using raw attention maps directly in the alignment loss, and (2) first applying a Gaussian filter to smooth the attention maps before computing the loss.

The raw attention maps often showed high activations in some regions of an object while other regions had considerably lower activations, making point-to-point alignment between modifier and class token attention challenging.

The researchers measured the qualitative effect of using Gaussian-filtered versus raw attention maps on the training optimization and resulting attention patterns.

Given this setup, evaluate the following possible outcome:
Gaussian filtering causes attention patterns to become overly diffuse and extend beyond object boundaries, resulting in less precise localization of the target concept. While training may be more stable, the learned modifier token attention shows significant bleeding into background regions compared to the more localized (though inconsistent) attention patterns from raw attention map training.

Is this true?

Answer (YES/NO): NO